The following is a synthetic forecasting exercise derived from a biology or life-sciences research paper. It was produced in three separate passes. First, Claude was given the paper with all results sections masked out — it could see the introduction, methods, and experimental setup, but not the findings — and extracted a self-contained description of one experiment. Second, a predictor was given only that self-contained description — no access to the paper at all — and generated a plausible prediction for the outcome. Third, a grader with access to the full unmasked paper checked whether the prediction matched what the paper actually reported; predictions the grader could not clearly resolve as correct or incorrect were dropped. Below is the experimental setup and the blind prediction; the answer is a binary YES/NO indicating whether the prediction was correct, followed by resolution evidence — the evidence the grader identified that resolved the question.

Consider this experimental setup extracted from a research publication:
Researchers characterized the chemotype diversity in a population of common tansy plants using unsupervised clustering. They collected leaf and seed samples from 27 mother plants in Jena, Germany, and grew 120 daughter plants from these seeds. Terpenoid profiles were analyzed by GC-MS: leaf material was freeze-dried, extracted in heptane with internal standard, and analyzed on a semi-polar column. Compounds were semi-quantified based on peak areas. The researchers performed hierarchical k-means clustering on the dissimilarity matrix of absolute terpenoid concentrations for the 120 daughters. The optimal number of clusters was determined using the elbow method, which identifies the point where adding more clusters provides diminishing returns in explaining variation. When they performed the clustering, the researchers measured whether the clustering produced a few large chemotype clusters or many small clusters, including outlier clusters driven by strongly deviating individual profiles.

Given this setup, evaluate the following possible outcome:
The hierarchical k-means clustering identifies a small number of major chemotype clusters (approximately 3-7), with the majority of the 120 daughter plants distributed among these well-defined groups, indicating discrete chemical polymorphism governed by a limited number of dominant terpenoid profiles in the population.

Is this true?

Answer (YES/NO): YES